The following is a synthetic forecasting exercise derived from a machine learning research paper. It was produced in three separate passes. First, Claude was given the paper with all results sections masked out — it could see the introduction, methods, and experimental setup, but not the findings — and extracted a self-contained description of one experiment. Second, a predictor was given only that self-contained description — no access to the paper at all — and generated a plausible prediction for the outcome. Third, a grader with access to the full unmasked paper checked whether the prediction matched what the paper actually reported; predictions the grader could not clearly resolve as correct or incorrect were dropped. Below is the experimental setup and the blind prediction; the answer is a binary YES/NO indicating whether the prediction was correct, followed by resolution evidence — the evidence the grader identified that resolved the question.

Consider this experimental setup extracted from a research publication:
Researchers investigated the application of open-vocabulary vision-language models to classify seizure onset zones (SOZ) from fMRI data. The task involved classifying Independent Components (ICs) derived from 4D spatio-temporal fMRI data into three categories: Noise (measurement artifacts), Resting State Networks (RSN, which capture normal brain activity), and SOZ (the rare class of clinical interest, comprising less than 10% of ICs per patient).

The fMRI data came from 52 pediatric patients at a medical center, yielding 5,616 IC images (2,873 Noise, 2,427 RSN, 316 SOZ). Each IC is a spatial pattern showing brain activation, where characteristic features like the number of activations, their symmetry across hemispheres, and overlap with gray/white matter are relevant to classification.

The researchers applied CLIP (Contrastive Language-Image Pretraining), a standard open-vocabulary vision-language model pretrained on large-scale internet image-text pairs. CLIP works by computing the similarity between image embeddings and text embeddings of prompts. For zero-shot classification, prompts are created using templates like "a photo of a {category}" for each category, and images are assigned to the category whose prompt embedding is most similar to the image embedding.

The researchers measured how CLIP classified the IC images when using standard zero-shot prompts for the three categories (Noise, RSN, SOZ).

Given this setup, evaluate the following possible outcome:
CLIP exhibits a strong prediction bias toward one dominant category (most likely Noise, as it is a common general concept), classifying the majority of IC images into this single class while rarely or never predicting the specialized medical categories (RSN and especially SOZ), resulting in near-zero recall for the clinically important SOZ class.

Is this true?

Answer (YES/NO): YES